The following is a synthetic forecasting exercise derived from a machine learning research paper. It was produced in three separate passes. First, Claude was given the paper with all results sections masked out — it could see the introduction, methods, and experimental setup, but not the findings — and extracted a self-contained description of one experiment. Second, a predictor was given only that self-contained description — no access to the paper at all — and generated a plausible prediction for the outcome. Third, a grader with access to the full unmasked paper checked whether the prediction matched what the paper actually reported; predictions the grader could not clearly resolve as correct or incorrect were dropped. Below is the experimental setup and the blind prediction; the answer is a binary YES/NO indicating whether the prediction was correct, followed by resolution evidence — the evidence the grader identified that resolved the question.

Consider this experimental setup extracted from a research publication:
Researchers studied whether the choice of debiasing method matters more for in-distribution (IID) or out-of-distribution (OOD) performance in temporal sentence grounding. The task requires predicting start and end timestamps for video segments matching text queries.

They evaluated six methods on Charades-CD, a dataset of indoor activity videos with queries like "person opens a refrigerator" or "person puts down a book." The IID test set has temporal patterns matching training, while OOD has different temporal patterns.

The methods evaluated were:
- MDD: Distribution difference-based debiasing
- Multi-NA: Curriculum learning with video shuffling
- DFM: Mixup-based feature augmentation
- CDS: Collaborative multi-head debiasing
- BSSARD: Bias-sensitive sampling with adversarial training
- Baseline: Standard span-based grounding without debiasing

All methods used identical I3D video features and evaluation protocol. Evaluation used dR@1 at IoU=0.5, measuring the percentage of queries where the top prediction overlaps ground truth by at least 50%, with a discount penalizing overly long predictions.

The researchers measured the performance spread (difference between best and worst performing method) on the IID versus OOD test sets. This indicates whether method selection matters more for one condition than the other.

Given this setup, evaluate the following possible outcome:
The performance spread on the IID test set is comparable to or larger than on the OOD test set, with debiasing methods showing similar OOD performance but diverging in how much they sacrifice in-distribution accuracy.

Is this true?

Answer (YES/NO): YES